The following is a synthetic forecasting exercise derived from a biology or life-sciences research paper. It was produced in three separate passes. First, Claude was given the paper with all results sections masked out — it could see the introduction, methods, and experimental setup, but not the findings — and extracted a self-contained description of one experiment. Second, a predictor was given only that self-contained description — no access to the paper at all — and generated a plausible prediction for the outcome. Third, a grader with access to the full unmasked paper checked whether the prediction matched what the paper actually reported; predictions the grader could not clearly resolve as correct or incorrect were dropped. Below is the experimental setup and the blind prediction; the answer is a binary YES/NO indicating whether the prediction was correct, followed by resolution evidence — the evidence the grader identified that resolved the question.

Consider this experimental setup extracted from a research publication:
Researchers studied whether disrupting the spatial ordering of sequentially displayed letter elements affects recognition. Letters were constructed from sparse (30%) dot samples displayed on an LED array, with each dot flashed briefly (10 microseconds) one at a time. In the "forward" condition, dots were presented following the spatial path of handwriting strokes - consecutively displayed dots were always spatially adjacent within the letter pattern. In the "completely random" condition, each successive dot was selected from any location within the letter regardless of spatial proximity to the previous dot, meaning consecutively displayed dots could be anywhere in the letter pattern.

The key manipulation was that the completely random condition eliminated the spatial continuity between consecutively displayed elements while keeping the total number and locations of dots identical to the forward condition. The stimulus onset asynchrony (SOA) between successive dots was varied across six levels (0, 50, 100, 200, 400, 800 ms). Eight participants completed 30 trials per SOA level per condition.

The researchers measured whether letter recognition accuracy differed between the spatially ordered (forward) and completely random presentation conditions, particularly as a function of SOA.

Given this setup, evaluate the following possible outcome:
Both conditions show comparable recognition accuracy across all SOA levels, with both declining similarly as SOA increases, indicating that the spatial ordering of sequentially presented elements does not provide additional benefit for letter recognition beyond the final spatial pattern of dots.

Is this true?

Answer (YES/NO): NO